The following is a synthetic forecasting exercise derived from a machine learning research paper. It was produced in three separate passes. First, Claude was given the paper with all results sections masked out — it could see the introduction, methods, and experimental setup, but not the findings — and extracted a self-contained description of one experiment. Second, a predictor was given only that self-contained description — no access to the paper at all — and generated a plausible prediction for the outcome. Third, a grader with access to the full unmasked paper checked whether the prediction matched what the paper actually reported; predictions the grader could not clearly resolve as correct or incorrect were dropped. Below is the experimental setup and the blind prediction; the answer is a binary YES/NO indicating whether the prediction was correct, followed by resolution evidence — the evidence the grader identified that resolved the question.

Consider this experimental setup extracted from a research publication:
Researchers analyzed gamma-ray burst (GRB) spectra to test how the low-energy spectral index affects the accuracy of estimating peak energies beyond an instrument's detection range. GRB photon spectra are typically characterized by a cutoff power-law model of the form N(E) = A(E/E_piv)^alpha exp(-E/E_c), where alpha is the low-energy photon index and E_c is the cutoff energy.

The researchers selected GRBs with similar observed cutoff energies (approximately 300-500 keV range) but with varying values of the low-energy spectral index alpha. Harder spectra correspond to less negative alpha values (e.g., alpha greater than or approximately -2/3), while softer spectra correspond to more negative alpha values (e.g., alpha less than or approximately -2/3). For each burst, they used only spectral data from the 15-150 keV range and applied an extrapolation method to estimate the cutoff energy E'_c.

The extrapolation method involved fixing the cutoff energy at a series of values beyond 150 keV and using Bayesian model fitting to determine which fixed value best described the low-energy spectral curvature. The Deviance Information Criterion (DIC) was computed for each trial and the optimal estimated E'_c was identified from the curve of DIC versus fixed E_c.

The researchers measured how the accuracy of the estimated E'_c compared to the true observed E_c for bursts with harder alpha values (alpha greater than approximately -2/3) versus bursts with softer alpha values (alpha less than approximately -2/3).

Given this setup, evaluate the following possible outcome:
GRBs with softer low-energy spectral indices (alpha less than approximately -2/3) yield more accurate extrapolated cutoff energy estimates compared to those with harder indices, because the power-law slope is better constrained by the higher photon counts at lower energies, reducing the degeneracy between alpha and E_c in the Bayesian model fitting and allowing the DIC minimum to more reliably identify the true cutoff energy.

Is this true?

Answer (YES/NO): YES